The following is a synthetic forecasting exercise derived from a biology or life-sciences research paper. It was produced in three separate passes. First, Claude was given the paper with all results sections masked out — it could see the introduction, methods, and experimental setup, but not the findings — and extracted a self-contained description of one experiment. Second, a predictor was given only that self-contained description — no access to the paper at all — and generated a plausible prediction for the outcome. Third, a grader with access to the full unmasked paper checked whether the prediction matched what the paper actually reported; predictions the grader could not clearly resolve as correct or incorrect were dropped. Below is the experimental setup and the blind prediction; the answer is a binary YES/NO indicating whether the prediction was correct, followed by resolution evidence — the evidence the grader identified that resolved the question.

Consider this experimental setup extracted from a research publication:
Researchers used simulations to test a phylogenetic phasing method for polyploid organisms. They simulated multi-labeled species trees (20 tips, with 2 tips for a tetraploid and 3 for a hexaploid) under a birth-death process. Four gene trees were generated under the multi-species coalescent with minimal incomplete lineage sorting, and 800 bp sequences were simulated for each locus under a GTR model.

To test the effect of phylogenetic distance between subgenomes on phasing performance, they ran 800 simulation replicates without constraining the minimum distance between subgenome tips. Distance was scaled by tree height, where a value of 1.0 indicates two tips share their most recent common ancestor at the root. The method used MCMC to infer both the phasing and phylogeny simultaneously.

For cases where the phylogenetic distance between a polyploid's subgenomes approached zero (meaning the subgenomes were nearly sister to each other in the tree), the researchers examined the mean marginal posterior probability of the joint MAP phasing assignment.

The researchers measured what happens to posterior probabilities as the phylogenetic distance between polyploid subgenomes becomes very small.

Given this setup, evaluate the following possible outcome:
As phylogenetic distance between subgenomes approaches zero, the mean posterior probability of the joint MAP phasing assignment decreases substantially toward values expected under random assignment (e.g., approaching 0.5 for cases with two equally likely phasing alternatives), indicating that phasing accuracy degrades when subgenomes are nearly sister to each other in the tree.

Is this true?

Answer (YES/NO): YES